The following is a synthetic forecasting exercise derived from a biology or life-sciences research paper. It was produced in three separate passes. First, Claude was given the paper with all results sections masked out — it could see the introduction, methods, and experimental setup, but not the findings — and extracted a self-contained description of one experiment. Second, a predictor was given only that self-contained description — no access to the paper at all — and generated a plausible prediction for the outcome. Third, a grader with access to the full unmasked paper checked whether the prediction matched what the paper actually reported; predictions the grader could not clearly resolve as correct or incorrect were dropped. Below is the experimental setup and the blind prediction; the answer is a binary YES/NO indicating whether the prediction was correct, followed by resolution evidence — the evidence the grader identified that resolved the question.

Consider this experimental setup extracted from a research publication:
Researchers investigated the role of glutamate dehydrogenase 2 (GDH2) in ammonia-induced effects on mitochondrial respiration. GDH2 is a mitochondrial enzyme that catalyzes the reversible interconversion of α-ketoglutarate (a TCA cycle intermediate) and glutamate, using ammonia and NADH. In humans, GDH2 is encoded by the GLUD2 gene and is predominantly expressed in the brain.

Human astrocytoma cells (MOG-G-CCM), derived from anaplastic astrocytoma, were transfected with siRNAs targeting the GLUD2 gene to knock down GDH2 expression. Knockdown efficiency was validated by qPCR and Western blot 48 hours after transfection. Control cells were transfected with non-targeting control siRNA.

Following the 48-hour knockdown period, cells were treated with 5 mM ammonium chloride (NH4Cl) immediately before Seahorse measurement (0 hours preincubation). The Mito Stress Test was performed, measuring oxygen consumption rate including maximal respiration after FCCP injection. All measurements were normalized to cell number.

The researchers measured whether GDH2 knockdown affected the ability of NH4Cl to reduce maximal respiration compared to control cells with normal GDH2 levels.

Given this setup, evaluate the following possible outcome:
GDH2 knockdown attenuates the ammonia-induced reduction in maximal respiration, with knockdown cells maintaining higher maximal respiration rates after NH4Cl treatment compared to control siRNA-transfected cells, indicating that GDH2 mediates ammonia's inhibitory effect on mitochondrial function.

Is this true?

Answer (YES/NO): YES